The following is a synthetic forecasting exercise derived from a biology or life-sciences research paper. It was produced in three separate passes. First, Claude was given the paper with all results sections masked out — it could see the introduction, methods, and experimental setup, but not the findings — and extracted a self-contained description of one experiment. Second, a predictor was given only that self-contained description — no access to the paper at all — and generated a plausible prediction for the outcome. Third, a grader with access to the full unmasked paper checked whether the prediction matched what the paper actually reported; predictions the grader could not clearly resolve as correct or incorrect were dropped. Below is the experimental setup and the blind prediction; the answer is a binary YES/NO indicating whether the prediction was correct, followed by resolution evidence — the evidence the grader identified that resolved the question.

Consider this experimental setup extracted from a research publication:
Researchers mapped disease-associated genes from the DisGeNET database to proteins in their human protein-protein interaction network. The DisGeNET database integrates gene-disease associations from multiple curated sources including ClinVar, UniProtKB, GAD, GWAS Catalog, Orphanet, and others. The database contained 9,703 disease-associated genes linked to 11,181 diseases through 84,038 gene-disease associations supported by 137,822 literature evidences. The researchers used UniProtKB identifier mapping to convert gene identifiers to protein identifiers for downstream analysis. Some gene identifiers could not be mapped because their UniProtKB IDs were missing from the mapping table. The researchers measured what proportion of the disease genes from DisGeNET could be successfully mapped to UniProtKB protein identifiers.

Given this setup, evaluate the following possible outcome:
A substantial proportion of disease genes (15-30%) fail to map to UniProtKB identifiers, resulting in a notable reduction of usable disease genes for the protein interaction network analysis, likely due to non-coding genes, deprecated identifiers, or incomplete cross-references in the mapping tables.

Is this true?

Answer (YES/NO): NO